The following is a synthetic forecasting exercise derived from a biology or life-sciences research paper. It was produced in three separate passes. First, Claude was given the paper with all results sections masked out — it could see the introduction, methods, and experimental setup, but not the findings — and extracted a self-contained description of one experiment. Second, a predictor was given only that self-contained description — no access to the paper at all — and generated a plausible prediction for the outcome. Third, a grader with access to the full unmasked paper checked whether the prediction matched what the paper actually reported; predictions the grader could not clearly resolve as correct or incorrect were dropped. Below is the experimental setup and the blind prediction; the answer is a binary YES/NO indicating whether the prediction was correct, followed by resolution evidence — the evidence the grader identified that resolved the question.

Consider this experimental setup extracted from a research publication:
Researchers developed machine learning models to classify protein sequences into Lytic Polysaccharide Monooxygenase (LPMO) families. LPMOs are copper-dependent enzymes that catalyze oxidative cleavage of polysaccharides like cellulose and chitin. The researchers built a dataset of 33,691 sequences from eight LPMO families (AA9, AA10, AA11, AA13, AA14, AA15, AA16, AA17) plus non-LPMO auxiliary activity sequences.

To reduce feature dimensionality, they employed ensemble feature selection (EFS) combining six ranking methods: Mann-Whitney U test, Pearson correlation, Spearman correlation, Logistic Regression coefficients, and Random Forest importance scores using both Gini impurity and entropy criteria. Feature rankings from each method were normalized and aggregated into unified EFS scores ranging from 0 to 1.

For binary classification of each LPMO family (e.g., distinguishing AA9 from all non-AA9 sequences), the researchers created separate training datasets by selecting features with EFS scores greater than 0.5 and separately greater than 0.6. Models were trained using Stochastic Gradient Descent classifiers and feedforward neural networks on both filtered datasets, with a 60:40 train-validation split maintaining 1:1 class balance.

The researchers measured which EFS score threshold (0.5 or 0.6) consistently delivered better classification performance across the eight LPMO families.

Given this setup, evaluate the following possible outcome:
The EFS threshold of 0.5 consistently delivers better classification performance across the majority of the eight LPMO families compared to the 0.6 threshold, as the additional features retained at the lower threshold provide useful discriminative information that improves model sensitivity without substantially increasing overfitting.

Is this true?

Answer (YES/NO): YES